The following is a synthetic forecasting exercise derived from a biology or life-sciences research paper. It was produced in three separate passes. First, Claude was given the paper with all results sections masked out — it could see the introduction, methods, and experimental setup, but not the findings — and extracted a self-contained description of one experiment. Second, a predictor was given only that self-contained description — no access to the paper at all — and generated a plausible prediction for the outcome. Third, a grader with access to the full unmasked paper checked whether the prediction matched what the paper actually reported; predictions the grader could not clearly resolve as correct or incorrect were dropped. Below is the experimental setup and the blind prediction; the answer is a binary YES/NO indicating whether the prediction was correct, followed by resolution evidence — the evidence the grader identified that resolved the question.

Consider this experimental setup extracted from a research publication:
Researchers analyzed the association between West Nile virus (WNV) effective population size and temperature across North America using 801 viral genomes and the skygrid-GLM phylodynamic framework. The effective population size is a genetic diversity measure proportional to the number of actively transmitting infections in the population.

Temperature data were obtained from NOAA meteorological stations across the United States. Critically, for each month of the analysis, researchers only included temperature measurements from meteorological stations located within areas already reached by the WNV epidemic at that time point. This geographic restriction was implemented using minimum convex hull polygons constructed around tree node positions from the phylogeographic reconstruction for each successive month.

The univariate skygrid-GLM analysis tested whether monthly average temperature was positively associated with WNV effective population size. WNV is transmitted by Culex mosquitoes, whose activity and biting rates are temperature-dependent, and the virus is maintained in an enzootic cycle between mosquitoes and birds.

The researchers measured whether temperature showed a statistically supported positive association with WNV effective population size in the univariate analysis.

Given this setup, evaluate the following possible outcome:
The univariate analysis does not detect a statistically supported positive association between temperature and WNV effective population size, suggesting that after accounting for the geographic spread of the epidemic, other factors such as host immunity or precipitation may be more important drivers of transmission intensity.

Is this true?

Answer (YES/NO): NO